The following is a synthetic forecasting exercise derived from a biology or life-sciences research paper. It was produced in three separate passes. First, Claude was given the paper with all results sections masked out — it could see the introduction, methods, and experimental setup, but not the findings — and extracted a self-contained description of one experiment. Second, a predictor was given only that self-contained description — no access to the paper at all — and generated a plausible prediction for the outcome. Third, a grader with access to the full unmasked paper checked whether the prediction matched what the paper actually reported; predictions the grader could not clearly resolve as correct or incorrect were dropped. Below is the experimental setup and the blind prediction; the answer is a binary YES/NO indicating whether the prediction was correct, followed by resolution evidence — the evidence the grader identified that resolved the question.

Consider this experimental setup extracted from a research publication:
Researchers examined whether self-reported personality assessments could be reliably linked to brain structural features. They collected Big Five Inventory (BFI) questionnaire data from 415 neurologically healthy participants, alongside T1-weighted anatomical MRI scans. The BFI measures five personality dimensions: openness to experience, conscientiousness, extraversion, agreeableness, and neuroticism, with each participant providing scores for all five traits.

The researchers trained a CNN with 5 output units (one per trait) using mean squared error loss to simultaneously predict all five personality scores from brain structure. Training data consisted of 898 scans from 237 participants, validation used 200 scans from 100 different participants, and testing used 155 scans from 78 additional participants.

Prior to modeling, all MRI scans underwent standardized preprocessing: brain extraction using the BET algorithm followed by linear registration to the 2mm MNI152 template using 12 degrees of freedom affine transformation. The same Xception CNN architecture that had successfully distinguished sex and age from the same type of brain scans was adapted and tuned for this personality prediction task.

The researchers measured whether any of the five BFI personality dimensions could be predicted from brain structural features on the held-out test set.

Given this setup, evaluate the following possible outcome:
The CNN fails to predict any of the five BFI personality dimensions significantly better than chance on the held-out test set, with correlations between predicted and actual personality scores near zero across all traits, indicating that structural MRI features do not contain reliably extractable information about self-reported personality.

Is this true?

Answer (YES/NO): YES